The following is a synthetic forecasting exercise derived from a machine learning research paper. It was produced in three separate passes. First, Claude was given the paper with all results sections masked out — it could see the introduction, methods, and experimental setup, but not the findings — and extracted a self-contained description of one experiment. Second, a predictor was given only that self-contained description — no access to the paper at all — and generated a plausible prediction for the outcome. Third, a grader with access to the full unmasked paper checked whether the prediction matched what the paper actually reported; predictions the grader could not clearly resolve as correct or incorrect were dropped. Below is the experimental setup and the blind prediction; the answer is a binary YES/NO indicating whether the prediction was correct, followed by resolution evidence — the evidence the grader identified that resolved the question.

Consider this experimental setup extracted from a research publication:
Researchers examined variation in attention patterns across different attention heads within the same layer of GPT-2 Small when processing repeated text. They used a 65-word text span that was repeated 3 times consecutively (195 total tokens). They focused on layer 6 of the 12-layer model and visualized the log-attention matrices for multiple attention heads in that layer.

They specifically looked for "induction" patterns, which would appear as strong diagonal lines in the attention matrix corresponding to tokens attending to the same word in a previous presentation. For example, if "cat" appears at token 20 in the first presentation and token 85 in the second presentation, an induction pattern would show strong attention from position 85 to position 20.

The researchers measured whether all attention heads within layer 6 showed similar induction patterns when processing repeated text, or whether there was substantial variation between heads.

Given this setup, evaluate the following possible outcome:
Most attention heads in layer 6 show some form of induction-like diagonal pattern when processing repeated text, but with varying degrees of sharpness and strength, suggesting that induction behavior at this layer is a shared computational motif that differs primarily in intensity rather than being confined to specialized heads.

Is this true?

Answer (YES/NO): NO